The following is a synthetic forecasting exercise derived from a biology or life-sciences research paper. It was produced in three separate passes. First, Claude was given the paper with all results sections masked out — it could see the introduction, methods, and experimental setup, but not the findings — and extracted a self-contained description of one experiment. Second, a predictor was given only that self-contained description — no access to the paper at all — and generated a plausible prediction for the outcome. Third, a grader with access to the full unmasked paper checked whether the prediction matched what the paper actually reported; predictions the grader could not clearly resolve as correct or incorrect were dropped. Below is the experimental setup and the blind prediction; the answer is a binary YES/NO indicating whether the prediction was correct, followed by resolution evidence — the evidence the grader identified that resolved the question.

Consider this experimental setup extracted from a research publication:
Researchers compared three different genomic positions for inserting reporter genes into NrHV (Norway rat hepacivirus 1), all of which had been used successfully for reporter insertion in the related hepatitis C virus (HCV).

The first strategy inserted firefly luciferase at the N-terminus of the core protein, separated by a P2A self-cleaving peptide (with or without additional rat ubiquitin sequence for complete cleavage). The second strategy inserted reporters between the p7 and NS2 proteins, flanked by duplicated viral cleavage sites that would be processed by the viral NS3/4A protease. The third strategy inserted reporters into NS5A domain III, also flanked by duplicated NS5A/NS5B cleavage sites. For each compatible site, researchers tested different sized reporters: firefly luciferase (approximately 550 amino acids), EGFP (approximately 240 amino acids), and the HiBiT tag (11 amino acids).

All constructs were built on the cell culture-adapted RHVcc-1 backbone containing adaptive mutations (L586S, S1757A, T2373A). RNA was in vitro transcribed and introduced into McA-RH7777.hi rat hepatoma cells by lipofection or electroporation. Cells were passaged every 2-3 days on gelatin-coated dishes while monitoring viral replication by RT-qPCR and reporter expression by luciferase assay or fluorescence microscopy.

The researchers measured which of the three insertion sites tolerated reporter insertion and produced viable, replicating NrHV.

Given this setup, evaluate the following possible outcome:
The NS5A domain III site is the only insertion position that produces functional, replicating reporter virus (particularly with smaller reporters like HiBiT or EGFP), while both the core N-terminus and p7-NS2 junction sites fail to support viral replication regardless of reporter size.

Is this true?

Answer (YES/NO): NO